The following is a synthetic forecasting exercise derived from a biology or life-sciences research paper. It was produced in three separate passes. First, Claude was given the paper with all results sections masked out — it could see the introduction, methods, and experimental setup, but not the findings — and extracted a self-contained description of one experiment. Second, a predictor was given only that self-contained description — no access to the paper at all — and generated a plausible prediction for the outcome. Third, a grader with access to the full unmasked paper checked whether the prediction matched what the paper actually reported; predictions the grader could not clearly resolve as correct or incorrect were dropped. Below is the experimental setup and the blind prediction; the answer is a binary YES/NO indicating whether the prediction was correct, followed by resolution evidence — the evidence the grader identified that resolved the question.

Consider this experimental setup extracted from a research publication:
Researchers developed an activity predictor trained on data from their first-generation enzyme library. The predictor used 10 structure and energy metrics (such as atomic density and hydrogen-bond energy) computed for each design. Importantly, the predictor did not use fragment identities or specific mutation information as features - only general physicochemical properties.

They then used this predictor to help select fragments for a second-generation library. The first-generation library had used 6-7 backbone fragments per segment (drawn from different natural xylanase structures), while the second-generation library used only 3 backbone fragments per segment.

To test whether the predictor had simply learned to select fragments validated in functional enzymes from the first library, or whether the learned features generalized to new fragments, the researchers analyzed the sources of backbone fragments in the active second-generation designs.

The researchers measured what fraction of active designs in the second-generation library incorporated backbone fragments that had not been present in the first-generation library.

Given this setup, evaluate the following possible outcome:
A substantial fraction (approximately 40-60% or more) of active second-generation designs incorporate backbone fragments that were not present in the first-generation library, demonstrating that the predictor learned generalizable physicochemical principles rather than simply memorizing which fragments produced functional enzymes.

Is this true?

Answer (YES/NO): YES